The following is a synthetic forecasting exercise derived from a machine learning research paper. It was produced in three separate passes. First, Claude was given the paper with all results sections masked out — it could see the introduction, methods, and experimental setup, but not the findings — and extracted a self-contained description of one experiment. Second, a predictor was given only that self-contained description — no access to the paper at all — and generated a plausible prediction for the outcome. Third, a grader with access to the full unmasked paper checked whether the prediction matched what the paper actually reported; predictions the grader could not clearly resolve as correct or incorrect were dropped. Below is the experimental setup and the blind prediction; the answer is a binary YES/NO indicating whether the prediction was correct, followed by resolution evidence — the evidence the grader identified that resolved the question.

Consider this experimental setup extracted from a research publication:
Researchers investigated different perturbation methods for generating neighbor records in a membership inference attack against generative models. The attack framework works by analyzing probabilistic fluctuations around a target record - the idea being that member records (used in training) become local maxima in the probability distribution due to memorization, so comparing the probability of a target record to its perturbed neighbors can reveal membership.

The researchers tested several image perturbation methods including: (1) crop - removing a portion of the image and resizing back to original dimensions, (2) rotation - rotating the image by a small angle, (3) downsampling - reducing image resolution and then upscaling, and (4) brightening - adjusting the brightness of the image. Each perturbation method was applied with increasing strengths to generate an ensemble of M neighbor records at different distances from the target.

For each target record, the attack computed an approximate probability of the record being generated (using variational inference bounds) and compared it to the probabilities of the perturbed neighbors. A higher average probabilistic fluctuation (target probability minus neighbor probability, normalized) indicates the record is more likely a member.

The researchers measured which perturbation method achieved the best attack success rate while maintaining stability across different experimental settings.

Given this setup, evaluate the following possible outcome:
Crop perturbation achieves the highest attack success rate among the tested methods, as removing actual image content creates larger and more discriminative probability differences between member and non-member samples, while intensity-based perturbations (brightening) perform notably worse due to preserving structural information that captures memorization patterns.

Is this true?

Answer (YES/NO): NO